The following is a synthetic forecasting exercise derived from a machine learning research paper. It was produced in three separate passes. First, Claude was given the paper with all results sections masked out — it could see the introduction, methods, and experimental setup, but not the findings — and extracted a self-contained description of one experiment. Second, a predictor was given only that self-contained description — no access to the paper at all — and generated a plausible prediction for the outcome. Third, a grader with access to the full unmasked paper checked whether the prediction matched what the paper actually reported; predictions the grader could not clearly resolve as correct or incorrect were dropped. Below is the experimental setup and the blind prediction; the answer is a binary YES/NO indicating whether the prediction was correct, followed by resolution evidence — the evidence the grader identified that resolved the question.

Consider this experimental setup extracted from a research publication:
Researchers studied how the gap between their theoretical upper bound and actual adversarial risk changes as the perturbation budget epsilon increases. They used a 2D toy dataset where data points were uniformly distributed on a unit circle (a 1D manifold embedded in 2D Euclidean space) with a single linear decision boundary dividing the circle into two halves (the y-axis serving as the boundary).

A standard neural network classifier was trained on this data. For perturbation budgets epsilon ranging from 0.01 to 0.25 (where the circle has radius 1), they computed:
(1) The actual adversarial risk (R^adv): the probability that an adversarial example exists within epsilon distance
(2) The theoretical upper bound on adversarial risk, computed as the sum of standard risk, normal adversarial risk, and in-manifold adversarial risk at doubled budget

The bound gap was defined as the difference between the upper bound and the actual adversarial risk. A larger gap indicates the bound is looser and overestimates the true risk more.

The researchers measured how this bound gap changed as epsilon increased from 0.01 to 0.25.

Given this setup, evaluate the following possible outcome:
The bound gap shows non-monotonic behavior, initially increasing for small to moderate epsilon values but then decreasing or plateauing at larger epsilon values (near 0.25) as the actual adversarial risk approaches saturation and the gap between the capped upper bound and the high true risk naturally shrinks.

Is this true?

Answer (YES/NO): NO